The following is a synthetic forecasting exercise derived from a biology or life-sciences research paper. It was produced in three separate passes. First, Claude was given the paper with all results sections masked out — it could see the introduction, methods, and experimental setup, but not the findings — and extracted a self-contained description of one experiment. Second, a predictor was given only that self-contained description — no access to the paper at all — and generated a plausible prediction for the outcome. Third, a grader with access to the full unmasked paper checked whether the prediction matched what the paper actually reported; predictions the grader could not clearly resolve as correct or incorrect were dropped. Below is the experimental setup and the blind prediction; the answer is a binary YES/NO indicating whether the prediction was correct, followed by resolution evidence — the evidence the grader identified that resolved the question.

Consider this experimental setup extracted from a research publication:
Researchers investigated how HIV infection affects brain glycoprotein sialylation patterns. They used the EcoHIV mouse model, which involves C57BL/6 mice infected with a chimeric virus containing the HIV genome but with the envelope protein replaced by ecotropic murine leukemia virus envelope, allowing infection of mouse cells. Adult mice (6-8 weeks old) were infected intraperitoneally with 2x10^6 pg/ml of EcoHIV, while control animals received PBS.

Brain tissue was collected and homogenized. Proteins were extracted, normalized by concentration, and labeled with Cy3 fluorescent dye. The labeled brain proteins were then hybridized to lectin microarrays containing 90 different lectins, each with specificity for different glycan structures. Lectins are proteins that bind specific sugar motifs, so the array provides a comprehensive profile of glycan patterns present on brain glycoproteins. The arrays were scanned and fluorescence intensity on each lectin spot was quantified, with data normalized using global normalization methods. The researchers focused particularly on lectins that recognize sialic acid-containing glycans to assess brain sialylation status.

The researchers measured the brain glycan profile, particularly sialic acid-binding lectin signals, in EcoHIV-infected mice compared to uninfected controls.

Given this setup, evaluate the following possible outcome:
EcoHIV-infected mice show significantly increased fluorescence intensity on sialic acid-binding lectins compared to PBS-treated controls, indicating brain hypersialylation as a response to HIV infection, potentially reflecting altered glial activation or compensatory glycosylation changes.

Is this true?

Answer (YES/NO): NO